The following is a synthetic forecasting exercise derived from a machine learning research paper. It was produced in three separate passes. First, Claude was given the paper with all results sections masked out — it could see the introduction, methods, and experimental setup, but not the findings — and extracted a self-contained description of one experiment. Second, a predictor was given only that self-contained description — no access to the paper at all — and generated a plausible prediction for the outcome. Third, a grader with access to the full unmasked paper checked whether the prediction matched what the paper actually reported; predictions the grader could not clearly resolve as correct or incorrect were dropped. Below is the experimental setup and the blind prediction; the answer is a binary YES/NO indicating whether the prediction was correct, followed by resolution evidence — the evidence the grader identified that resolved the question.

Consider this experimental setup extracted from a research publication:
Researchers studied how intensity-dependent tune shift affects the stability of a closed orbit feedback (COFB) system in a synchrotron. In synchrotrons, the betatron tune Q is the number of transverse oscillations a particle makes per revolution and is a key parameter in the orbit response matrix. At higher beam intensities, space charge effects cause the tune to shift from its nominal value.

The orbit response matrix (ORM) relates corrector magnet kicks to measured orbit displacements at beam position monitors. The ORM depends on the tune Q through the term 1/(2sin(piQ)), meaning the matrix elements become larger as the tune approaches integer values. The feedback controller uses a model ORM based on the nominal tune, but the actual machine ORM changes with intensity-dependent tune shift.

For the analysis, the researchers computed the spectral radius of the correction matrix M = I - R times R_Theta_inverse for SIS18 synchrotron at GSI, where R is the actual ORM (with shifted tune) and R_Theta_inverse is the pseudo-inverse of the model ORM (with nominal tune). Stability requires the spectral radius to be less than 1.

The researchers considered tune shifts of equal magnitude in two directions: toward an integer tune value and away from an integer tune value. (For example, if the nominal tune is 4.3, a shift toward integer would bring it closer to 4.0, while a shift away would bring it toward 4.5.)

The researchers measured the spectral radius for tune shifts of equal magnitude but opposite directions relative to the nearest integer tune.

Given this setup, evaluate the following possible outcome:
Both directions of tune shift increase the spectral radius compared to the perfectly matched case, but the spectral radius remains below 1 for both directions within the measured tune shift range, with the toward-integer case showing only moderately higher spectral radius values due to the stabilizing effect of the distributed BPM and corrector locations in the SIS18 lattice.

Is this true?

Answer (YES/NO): NO